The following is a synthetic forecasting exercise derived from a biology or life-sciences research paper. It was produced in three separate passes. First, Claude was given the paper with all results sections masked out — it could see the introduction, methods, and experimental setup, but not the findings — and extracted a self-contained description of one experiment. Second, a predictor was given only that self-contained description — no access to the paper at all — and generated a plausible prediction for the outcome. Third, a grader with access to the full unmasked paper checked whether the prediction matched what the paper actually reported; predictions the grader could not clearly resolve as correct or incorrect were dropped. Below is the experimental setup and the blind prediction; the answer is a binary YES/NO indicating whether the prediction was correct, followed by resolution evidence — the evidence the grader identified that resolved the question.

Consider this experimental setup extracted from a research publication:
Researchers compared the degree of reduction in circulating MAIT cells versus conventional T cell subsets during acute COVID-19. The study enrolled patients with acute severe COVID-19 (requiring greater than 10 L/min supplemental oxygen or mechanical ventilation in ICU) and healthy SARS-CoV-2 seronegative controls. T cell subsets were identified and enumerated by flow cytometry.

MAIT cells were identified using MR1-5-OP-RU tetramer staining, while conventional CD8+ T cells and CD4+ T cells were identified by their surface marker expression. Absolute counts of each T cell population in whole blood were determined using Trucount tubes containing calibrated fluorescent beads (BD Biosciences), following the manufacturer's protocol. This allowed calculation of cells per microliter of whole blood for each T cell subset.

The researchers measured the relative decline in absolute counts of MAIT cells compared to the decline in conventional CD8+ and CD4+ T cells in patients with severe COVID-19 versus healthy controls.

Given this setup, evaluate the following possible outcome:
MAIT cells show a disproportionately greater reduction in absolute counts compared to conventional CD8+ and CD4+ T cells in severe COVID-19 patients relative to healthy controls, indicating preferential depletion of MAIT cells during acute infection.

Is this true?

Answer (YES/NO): YES